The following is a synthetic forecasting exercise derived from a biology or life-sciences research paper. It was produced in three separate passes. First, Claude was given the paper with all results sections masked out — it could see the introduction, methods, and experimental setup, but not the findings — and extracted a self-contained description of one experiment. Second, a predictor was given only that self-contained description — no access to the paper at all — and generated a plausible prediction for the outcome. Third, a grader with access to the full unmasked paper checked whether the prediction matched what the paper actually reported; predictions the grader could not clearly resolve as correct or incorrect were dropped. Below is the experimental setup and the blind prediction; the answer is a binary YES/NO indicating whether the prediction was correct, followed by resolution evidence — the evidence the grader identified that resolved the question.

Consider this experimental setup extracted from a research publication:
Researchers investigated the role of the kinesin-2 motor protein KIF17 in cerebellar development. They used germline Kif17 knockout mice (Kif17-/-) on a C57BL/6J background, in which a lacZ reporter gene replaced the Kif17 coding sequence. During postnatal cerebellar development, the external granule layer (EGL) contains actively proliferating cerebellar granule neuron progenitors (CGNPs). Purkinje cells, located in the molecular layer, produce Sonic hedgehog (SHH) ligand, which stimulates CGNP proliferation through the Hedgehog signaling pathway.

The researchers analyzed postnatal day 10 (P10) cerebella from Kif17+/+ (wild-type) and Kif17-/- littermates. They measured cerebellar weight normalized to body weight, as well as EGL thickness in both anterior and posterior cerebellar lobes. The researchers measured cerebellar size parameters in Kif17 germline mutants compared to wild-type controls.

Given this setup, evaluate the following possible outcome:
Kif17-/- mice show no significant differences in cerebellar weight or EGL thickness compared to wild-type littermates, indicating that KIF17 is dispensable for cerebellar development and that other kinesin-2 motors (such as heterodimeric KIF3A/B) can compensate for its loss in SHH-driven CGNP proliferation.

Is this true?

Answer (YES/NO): NO